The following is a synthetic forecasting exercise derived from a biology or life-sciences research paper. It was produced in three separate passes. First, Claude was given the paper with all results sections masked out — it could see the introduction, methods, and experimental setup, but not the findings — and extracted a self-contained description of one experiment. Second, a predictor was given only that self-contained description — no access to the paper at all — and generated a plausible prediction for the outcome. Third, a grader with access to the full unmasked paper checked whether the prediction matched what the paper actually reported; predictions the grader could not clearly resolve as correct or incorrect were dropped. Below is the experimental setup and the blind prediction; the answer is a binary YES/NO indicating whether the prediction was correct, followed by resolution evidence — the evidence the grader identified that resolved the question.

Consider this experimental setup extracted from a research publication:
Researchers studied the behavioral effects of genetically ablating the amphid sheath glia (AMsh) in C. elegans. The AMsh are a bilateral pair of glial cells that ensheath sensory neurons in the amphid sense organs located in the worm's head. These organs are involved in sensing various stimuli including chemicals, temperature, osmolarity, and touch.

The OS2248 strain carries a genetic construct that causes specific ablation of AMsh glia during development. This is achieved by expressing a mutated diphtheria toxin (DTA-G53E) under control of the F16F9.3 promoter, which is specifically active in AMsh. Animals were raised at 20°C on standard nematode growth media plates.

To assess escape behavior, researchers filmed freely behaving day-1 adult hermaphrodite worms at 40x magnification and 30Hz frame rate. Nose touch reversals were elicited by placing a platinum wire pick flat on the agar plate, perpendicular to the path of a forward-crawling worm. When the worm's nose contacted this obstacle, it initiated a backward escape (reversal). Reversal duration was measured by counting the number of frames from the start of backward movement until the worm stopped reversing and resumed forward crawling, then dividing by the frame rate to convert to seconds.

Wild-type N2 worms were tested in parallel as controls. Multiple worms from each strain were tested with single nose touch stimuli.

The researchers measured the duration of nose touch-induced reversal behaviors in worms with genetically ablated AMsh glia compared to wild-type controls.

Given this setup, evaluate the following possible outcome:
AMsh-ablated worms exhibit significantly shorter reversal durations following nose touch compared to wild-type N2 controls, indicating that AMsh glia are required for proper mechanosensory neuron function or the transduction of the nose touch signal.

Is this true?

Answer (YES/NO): NO